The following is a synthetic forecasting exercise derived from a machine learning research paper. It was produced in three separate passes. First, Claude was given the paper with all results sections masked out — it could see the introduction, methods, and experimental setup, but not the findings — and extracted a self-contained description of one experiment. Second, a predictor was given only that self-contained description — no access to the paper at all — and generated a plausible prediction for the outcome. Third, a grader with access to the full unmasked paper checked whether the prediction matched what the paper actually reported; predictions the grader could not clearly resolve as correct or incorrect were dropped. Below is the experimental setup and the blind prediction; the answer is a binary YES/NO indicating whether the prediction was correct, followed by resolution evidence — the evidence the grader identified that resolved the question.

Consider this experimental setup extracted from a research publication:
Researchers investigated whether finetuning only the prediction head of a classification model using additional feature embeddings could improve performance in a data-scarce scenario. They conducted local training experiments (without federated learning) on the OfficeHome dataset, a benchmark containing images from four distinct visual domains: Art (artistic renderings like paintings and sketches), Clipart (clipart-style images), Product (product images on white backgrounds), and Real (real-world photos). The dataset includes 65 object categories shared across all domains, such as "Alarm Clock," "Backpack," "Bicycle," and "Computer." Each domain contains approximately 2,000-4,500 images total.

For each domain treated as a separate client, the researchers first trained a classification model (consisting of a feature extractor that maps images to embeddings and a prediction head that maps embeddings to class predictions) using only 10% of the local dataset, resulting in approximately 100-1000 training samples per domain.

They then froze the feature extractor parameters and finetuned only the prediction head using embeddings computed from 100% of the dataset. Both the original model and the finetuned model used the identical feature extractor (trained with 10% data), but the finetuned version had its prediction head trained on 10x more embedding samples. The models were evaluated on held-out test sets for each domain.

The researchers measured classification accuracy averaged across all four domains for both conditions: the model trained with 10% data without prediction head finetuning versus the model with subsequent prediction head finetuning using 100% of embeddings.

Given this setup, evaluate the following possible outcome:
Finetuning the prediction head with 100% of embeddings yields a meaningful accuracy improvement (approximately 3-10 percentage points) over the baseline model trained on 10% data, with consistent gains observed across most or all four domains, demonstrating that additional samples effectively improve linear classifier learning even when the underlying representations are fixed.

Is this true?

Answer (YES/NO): NO